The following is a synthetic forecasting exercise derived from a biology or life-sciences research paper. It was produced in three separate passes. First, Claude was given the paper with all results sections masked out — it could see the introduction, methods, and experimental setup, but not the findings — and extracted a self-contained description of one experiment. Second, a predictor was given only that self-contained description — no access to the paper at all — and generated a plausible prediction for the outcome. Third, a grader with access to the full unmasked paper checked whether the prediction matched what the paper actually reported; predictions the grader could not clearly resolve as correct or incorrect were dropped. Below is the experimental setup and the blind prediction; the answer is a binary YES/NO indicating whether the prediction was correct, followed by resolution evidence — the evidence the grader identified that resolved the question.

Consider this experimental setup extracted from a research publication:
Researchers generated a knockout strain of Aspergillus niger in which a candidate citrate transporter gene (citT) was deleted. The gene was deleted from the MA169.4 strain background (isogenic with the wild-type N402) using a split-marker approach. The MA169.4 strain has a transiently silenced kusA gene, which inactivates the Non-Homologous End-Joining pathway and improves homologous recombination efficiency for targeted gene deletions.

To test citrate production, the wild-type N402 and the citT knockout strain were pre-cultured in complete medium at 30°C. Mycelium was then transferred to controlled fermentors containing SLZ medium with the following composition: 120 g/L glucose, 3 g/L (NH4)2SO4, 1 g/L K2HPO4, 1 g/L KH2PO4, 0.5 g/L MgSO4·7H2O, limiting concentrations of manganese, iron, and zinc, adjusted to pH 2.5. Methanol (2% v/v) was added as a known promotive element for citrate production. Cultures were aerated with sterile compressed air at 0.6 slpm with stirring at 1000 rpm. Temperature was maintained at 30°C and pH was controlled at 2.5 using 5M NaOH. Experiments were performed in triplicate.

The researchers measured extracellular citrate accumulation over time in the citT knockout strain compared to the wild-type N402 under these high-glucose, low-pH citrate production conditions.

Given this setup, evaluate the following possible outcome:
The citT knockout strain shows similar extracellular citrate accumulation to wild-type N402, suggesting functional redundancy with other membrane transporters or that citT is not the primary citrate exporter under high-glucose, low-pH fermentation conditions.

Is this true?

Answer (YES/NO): NO